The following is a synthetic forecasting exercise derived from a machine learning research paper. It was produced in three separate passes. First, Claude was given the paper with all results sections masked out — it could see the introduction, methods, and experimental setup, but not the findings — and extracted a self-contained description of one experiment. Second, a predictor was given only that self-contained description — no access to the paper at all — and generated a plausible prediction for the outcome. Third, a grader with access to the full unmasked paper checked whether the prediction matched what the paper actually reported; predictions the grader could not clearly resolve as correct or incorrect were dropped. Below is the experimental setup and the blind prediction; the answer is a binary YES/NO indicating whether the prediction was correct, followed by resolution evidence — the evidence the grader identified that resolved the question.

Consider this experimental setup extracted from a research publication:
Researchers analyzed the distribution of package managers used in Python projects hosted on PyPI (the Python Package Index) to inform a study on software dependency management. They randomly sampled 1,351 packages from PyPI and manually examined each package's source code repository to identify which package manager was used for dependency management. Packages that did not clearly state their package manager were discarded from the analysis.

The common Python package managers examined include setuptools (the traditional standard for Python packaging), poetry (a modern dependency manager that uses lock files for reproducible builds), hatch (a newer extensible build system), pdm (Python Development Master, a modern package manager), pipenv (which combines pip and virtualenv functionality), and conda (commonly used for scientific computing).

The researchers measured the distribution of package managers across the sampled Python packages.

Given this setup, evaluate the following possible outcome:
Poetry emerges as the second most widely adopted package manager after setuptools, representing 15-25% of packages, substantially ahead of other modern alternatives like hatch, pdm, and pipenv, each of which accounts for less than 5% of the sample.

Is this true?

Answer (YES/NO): NO